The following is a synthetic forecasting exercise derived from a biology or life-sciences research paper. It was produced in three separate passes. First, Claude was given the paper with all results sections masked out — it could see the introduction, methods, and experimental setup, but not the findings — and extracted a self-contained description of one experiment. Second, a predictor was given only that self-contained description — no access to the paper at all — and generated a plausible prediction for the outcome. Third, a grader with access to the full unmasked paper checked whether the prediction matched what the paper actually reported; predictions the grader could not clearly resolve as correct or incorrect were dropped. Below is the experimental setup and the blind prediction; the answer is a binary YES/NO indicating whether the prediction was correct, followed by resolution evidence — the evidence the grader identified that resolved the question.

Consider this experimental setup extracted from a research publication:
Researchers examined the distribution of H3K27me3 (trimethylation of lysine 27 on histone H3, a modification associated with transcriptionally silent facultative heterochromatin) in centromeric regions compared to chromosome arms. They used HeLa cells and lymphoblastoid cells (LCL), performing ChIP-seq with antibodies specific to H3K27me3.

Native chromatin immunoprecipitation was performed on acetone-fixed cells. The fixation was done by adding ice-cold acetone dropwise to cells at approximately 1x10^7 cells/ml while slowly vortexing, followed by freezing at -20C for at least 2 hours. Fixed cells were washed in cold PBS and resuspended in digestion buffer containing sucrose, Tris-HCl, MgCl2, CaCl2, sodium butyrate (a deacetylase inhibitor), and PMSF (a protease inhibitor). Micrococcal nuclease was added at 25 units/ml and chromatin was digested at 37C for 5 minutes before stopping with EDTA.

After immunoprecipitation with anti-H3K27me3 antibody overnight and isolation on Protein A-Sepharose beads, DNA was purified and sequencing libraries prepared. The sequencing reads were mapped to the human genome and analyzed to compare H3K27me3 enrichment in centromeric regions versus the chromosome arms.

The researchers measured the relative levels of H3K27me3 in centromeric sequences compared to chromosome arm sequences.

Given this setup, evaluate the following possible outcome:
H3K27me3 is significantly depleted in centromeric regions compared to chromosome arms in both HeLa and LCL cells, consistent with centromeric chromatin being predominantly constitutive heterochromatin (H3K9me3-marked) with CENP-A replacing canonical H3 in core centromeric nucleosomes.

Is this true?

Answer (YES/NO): YES